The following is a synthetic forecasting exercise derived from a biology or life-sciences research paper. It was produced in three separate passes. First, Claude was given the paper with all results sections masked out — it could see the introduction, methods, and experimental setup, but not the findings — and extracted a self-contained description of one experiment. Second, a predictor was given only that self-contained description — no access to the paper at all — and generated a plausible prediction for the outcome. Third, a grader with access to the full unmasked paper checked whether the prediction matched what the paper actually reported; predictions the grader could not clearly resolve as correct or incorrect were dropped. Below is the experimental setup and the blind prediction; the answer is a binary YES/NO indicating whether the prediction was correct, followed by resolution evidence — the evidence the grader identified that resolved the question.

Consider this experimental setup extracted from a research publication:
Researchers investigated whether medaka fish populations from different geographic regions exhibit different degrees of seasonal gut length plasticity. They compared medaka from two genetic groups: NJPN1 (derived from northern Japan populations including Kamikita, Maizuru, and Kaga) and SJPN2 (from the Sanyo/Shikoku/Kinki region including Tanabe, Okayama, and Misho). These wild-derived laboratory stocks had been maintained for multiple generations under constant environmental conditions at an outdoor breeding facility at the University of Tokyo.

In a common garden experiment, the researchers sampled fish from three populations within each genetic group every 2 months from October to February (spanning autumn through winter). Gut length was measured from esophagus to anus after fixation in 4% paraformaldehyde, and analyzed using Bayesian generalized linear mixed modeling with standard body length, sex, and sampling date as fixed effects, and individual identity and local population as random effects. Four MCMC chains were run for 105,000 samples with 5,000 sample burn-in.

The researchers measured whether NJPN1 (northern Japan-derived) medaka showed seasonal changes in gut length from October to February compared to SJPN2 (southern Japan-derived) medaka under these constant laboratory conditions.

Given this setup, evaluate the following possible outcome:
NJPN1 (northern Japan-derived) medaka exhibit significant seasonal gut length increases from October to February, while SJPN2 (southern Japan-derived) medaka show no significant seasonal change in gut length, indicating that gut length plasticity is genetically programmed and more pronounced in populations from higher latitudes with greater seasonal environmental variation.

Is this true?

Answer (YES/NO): NO